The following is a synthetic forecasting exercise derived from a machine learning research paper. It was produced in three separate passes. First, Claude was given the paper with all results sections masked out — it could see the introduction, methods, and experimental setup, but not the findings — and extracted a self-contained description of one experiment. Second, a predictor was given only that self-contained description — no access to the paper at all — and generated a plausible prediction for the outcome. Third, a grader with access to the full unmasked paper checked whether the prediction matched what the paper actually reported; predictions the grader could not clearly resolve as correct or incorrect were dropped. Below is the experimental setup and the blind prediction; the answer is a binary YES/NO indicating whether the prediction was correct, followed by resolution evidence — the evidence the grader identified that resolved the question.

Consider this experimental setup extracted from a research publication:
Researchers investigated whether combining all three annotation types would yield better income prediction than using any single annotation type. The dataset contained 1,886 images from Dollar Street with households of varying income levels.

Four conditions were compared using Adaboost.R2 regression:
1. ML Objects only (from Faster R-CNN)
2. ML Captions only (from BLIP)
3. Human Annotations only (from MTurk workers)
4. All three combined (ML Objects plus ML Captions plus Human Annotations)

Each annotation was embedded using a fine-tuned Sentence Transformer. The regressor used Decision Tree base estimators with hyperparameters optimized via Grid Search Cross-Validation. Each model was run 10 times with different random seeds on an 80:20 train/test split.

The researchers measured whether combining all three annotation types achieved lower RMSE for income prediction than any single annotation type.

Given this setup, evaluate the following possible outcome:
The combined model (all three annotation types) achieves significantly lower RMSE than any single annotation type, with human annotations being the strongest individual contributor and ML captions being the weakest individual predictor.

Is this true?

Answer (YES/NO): NO